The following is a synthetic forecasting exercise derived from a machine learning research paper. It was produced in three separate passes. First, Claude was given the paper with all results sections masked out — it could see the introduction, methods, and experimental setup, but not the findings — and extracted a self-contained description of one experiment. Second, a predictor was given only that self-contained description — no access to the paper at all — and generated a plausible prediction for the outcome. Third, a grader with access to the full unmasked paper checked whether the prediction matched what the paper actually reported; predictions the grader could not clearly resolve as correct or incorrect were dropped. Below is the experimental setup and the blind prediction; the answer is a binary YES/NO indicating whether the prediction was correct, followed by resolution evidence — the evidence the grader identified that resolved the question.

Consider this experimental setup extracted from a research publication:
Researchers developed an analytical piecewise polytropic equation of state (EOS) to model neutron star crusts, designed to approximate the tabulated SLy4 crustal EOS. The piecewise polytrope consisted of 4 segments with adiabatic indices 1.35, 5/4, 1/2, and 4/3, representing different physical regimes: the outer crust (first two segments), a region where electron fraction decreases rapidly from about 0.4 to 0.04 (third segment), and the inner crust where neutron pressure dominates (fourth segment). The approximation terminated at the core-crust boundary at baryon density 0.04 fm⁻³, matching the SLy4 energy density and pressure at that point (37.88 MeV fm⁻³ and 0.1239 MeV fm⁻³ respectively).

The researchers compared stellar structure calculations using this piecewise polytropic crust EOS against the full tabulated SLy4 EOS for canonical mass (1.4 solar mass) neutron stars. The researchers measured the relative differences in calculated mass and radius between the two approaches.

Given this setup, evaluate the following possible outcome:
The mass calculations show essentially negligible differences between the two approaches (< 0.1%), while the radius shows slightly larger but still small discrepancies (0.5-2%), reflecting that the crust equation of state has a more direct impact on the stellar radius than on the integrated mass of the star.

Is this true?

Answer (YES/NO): NO